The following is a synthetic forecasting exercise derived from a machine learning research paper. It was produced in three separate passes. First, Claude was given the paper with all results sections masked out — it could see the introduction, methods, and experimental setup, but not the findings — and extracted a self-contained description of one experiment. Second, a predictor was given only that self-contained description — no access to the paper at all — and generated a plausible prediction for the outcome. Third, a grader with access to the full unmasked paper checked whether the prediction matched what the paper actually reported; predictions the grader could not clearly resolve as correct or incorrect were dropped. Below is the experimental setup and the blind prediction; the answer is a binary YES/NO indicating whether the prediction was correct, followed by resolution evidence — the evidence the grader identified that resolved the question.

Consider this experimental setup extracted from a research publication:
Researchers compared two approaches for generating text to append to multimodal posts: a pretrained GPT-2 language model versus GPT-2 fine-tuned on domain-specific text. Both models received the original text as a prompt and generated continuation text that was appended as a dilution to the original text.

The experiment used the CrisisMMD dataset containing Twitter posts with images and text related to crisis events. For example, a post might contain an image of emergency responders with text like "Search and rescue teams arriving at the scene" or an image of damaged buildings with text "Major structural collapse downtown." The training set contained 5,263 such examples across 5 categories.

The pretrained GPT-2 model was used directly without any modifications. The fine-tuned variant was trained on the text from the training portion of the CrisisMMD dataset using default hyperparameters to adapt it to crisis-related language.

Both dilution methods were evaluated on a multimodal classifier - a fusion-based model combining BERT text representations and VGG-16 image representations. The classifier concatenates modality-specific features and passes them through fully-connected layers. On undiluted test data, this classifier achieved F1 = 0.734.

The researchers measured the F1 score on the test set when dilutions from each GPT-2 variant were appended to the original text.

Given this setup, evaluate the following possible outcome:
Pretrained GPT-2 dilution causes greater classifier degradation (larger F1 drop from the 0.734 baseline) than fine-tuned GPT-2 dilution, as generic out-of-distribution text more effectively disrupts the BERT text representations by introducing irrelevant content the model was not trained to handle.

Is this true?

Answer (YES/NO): NO